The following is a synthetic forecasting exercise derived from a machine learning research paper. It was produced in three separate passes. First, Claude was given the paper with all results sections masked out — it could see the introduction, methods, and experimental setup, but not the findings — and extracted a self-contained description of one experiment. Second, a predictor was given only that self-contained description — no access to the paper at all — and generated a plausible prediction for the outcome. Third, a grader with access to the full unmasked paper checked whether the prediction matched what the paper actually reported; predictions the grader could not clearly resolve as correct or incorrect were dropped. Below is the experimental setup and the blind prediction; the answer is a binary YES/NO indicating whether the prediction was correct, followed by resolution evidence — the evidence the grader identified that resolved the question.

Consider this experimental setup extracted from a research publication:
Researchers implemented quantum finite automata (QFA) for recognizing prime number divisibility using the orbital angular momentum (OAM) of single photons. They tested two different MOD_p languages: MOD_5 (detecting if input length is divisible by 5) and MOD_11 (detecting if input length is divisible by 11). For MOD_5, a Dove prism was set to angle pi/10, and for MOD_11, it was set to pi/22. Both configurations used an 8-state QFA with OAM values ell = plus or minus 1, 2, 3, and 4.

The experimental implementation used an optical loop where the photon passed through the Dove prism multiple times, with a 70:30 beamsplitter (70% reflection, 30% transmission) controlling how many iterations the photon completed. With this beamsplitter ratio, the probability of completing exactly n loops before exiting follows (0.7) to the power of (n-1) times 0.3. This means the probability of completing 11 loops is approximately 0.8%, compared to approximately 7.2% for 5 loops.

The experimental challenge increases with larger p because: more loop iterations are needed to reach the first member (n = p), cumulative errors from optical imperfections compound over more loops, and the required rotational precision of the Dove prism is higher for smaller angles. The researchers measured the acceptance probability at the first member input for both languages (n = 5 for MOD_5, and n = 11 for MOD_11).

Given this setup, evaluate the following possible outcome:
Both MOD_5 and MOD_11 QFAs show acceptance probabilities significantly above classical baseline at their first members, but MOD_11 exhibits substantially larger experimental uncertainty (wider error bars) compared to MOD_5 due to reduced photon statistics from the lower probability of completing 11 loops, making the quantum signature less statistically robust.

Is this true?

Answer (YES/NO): YES